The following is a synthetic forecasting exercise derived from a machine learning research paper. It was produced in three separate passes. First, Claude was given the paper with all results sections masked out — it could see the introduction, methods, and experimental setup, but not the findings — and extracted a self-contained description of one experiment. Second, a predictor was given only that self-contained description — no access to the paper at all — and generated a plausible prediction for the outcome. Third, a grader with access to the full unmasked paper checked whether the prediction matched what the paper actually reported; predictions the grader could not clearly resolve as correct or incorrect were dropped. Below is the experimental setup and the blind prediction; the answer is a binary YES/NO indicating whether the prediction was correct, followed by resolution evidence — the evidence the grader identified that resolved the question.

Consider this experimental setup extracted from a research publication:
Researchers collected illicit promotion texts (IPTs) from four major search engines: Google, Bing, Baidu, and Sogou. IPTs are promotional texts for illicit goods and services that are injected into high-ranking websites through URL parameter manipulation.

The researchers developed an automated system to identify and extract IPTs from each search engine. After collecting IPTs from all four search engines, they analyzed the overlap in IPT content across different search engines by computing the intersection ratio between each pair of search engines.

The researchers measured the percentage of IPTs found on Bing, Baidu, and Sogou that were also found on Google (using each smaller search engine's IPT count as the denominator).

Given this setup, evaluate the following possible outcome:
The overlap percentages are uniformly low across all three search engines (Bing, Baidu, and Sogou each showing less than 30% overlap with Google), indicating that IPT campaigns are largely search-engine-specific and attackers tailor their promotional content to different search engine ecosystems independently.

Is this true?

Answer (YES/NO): YES